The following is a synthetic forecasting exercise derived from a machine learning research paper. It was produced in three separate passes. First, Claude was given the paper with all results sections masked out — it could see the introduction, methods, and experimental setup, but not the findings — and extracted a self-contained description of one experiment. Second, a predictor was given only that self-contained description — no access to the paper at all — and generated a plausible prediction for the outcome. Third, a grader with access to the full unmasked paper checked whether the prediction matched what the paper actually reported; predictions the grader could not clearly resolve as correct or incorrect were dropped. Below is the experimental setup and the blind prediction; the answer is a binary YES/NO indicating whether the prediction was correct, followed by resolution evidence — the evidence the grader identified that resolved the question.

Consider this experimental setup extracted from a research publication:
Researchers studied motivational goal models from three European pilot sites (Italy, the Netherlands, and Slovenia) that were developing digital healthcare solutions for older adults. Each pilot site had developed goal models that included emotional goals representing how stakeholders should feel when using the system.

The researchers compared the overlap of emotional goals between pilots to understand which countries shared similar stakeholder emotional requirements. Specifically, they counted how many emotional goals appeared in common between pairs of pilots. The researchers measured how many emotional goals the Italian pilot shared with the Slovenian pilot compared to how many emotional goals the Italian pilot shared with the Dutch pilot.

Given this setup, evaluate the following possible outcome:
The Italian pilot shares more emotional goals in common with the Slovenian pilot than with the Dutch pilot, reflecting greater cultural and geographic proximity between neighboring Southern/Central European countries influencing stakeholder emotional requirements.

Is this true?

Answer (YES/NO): YES